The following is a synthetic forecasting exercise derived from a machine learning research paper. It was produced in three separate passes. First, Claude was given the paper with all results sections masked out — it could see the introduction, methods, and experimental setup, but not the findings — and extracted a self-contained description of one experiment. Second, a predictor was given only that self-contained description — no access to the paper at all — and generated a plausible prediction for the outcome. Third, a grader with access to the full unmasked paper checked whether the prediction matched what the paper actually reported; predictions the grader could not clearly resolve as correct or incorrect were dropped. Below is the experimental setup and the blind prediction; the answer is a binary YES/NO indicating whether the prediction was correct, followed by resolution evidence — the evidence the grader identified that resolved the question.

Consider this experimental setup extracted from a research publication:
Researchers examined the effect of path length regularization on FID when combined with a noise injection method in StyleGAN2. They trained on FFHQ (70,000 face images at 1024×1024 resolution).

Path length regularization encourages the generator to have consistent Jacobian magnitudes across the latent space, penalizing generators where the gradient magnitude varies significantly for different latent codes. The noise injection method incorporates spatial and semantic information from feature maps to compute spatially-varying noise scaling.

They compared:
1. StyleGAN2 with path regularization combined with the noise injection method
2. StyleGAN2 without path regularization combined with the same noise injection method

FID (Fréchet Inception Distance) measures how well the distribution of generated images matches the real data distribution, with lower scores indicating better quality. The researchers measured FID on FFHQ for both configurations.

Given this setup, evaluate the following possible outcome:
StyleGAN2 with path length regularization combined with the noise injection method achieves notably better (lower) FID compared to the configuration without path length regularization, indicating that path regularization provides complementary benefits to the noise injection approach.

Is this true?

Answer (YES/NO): NO